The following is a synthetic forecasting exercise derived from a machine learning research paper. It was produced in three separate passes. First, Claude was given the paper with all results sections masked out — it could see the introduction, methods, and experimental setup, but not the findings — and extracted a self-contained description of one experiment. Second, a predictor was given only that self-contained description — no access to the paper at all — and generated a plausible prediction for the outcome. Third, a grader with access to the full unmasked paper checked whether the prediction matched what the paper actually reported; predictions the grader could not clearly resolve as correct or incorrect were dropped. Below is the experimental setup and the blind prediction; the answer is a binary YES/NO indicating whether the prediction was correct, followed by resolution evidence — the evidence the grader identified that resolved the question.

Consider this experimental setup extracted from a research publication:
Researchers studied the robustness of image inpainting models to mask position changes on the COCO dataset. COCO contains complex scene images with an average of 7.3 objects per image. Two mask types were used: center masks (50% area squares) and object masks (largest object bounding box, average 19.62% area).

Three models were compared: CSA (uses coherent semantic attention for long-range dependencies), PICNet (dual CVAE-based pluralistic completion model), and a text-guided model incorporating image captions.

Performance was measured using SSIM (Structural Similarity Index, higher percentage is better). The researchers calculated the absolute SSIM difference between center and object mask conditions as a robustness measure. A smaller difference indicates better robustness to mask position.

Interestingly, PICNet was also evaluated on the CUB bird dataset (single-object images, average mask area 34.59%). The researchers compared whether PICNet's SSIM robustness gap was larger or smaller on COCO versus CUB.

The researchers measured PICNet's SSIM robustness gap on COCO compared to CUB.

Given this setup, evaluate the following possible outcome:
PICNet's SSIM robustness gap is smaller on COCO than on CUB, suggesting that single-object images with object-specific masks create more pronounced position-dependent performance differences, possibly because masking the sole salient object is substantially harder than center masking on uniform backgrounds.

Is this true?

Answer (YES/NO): YES